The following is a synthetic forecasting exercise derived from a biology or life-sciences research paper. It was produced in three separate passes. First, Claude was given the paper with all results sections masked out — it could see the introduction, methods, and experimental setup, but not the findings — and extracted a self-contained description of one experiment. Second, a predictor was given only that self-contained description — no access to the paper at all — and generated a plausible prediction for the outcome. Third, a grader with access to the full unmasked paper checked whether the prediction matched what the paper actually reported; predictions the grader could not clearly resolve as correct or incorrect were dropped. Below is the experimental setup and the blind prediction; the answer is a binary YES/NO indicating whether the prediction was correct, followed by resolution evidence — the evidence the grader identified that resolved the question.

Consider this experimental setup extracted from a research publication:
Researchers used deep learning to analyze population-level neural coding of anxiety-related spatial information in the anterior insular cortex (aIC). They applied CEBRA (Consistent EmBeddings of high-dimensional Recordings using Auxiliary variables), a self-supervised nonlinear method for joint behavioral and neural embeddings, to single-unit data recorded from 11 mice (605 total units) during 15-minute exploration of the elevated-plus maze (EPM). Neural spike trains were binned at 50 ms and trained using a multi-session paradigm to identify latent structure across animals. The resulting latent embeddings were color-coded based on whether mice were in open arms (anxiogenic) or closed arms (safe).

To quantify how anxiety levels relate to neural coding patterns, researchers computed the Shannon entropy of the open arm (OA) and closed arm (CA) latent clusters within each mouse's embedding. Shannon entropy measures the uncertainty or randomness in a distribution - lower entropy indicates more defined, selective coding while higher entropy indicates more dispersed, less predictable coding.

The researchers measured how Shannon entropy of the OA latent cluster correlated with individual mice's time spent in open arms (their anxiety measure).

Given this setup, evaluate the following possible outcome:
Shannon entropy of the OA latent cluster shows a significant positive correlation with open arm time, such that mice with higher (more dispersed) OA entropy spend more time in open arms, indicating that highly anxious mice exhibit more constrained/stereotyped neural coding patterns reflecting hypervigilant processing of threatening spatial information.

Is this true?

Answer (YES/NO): YES